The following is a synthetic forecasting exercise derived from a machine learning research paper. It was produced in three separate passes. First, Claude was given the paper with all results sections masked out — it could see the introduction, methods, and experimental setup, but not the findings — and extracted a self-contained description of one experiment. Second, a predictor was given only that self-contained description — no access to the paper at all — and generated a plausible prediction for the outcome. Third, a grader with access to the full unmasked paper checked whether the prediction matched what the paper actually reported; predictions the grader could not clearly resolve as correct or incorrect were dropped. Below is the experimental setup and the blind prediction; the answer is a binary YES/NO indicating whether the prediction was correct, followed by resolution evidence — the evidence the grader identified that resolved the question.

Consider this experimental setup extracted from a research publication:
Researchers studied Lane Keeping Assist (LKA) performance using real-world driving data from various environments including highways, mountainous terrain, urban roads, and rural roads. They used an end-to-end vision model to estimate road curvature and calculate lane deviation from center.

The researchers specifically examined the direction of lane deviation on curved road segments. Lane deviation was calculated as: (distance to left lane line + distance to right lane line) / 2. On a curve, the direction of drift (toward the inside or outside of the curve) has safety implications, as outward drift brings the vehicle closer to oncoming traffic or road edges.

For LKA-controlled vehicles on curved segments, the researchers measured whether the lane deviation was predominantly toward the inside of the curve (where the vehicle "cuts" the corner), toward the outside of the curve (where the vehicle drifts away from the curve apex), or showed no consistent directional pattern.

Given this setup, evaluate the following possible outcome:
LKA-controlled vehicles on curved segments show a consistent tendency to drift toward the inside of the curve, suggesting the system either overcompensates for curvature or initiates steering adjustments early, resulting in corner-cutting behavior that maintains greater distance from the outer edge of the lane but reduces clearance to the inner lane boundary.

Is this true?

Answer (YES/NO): NO